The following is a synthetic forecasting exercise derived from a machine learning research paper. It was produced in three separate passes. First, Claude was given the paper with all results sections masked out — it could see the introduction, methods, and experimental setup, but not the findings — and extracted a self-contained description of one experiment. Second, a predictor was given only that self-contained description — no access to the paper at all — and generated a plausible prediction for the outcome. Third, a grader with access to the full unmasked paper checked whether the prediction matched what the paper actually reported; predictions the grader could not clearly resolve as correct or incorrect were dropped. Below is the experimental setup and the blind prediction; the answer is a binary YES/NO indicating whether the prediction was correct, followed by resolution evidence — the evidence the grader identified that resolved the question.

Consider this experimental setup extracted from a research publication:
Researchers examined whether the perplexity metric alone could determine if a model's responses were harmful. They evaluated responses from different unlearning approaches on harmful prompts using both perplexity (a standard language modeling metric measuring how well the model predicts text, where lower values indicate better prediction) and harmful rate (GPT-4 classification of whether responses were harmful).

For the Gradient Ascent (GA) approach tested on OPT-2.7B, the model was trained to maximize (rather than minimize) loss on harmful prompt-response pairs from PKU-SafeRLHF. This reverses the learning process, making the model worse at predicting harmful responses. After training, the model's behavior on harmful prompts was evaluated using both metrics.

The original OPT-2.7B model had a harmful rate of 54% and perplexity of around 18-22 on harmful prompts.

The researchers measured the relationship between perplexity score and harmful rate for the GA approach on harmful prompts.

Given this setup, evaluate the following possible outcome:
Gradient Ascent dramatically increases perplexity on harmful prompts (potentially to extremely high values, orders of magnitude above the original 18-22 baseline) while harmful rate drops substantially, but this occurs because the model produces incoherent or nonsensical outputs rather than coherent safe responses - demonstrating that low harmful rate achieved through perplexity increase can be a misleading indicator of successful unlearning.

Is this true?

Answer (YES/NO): YES